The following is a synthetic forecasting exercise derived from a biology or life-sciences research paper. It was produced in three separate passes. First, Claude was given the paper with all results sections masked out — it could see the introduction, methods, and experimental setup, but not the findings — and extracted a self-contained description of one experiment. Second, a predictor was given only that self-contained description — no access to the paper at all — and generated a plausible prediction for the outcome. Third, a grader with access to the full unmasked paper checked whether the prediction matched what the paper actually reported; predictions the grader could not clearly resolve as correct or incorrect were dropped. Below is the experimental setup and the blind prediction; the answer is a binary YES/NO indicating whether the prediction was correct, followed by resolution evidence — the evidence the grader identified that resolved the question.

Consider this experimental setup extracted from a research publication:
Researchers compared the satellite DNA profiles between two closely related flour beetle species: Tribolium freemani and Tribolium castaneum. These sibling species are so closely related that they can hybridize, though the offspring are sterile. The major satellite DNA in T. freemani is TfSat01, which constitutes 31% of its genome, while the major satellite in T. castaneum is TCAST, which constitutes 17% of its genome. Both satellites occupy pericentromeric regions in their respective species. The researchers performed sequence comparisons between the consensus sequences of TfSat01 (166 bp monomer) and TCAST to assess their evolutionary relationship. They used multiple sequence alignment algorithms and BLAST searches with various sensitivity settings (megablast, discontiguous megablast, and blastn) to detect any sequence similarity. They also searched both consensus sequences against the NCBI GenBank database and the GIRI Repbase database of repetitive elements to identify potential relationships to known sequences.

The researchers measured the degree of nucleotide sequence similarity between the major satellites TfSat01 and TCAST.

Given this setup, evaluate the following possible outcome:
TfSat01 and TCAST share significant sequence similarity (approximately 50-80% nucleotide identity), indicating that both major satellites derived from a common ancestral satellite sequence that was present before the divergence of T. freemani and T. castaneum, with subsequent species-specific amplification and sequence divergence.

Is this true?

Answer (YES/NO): NO